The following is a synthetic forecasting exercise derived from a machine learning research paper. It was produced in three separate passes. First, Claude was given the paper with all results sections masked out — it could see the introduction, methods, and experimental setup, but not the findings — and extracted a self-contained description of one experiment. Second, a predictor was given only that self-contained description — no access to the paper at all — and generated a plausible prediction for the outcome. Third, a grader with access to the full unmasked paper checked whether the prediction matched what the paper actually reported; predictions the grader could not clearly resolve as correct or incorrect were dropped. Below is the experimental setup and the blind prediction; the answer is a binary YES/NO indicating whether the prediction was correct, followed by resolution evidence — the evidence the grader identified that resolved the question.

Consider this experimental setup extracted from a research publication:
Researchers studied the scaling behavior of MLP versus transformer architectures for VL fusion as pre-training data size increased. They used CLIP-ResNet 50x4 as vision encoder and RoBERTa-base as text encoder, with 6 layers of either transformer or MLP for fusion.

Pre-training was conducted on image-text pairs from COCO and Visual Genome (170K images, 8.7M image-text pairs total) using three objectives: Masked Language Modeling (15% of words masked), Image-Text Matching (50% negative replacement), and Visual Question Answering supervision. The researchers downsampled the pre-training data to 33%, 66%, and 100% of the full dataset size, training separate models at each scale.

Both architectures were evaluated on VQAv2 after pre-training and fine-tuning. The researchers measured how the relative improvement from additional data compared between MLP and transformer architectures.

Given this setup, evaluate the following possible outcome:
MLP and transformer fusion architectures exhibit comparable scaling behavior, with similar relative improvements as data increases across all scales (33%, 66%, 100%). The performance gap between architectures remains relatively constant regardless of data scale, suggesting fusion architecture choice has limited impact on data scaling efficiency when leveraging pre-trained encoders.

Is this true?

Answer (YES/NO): NO